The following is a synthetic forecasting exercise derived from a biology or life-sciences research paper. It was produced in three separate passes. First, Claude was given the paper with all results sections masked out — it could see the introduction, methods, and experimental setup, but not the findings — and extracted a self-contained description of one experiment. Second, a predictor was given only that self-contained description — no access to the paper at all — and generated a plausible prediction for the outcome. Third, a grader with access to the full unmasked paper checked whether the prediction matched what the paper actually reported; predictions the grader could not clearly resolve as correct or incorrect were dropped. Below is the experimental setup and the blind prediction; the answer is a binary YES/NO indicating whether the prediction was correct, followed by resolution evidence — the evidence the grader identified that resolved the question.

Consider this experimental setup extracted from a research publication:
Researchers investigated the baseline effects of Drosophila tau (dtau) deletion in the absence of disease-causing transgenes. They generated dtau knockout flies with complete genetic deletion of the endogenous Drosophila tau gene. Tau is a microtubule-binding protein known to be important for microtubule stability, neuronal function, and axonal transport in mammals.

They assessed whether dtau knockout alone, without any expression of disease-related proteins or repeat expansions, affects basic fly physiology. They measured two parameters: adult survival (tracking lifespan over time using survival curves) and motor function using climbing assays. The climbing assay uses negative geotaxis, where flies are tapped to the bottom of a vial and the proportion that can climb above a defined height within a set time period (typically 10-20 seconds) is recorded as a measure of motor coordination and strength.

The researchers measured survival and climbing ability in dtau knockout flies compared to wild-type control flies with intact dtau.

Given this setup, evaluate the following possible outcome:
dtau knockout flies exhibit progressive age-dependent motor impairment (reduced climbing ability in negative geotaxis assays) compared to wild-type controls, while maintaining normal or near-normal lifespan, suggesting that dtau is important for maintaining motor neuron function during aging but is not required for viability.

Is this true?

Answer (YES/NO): NO